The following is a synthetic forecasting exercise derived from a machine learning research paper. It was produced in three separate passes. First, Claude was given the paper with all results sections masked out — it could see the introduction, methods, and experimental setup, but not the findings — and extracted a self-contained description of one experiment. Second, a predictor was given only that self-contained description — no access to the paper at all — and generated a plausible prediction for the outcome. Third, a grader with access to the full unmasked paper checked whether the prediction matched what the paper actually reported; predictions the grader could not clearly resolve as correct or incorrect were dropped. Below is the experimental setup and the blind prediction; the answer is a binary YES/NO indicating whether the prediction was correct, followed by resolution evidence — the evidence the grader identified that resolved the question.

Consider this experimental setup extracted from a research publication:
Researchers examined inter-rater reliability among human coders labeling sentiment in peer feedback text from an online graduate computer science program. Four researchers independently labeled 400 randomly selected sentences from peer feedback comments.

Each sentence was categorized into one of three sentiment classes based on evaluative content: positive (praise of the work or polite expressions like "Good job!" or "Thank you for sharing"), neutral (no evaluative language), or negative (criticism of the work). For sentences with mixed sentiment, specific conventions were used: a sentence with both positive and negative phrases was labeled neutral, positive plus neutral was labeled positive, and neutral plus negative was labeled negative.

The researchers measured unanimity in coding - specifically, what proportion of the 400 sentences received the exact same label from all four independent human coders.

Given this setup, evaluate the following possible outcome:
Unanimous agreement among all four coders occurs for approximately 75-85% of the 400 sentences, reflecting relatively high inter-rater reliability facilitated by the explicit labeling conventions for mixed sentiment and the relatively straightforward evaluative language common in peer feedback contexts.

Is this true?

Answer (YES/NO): NO